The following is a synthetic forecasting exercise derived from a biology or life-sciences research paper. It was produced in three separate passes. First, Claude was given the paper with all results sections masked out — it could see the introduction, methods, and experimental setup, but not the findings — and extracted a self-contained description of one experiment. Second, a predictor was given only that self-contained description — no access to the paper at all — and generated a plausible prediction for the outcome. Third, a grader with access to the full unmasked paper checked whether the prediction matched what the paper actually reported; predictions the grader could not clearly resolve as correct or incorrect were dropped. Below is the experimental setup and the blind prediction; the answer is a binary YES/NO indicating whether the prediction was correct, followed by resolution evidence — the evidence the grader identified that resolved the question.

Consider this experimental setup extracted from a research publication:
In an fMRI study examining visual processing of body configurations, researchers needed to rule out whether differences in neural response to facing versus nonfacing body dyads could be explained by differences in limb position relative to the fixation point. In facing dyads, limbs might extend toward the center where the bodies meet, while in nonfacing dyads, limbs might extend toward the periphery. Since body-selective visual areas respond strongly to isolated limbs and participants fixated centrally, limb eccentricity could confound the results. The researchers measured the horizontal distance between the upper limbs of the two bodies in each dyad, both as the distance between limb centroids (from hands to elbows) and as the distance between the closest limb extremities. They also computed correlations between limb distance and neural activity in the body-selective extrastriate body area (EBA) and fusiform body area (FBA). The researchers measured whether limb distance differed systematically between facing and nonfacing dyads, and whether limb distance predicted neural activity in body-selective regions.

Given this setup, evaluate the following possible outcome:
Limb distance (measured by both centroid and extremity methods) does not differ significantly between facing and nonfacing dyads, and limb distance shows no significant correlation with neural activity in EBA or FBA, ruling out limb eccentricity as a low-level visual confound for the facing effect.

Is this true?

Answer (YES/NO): YES